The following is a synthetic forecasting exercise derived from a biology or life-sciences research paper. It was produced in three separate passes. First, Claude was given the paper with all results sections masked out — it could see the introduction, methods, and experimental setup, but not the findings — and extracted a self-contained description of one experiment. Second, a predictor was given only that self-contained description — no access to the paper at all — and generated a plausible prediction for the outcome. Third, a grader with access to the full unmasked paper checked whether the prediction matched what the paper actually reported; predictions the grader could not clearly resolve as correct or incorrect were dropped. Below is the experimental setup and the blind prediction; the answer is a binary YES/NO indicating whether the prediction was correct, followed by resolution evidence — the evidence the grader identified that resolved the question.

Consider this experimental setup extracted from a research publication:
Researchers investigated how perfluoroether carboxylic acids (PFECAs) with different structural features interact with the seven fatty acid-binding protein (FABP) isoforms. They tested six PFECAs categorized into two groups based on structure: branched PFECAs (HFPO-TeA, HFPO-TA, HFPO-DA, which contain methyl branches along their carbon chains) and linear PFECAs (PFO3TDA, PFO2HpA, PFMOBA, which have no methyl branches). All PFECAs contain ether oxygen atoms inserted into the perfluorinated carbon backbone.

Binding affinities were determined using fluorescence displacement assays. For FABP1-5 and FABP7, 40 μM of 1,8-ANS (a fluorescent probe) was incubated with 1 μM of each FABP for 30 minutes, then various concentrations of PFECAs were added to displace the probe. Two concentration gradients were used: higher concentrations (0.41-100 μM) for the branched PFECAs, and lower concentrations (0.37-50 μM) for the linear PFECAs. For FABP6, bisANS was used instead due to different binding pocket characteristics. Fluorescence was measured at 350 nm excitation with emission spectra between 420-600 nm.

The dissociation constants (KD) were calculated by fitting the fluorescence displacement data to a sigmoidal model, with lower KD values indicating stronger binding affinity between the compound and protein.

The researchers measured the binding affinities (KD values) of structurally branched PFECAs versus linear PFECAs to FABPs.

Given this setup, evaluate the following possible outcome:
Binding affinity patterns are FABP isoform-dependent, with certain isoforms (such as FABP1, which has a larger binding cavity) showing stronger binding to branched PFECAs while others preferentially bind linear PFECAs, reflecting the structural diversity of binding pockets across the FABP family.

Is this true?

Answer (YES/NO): NO